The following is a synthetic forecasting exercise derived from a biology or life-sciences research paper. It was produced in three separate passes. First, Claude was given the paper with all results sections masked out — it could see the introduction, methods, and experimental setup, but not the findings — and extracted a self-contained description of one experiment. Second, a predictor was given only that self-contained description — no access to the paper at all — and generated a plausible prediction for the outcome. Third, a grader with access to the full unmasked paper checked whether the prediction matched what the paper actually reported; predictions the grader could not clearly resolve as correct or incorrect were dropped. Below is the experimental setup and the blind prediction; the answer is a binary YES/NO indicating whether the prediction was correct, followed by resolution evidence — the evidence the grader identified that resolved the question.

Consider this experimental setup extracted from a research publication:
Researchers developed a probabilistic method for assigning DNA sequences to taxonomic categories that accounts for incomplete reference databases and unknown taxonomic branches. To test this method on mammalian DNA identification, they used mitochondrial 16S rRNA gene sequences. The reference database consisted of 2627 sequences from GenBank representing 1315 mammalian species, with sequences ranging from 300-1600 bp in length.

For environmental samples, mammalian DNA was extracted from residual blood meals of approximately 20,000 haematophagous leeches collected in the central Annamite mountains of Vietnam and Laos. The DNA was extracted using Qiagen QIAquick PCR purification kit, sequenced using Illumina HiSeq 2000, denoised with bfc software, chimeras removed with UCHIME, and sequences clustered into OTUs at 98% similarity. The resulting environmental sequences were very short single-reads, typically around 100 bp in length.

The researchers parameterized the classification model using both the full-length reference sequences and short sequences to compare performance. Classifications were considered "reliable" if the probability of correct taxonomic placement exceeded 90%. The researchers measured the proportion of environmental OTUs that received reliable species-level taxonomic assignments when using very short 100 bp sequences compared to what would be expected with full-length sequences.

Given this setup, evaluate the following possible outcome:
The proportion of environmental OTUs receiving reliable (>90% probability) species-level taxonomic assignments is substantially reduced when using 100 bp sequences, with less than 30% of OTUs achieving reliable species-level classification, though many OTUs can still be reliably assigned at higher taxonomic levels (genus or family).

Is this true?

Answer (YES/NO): NO